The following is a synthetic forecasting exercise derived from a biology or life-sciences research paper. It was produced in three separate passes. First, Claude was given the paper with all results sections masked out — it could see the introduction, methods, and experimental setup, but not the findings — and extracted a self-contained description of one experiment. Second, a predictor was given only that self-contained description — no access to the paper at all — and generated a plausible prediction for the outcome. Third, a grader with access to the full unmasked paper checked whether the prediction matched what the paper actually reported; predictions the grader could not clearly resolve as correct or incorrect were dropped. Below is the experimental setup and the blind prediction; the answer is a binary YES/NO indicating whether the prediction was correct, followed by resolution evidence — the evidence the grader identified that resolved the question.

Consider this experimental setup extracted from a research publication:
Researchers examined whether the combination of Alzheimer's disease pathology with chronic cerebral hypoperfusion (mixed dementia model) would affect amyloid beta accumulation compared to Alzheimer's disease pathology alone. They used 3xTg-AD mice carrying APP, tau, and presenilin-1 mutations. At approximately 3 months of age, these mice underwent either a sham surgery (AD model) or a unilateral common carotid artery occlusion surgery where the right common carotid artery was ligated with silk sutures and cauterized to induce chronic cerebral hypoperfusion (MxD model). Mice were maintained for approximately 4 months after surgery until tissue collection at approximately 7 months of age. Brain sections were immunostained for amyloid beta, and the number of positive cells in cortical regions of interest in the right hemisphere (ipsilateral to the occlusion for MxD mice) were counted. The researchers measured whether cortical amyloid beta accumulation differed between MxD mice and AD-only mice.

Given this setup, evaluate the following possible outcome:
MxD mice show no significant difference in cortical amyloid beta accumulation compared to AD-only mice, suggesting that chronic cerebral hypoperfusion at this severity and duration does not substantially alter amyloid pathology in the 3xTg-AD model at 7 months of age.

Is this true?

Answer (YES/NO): NO